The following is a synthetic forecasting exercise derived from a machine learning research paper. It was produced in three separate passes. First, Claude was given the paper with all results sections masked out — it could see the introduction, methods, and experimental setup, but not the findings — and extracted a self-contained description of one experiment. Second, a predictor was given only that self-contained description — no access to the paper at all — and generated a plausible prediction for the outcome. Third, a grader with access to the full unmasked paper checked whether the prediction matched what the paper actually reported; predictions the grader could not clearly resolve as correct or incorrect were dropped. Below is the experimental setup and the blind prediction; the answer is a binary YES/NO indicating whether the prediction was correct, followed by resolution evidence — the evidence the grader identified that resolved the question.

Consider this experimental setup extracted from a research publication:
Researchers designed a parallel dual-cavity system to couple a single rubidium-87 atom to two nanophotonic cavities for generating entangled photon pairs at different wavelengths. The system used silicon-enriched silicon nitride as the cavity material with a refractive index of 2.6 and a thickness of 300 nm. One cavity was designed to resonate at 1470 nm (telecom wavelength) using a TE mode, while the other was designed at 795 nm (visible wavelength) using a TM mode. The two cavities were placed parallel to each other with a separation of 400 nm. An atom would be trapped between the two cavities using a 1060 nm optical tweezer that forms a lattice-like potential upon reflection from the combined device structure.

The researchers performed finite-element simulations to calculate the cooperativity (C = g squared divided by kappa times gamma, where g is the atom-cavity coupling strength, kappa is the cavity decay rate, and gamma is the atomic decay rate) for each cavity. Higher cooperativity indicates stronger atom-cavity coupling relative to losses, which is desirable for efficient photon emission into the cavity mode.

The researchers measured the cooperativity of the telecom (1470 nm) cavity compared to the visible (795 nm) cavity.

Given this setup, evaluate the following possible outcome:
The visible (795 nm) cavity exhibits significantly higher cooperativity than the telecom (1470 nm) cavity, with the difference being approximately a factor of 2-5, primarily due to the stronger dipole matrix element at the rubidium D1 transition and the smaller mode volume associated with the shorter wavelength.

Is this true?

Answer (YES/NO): NO